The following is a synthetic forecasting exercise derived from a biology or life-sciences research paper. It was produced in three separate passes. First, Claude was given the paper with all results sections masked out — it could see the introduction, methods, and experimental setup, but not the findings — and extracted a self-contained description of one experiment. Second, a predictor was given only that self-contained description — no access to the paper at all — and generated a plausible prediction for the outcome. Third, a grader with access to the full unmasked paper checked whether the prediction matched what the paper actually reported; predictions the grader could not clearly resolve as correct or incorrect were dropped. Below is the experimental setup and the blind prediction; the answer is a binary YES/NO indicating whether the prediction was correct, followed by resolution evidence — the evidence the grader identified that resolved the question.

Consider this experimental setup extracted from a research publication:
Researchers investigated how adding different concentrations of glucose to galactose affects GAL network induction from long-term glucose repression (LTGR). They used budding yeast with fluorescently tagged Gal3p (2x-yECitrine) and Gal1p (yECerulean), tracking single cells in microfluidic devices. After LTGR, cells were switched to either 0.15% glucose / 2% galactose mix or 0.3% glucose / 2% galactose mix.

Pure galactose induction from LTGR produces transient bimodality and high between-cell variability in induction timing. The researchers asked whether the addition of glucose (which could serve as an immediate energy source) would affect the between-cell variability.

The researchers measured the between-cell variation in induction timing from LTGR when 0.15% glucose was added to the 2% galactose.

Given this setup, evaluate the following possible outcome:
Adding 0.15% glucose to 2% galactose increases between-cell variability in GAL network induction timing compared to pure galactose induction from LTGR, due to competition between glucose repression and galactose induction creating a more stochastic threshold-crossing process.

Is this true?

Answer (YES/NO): NO